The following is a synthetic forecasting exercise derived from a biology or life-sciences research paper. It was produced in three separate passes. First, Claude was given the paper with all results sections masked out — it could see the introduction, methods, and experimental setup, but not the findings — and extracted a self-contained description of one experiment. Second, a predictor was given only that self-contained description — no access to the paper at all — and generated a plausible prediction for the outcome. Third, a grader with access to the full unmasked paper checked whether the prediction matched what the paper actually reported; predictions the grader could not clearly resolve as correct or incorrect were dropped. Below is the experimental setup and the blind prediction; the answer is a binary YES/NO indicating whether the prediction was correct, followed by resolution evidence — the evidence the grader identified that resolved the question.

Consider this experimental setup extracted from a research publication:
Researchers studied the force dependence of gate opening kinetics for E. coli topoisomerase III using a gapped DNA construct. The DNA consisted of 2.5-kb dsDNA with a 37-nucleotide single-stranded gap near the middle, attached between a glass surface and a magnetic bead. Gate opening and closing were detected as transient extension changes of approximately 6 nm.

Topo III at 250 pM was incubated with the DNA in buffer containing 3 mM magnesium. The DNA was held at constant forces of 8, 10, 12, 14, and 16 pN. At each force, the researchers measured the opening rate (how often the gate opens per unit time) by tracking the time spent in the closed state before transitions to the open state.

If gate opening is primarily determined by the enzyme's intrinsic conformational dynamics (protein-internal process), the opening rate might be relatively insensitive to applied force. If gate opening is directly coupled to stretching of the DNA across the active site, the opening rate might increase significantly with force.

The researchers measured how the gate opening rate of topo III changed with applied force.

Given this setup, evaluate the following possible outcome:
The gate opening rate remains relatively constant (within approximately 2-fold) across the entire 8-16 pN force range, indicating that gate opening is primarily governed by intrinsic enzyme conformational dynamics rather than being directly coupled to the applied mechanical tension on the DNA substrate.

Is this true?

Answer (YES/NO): YES